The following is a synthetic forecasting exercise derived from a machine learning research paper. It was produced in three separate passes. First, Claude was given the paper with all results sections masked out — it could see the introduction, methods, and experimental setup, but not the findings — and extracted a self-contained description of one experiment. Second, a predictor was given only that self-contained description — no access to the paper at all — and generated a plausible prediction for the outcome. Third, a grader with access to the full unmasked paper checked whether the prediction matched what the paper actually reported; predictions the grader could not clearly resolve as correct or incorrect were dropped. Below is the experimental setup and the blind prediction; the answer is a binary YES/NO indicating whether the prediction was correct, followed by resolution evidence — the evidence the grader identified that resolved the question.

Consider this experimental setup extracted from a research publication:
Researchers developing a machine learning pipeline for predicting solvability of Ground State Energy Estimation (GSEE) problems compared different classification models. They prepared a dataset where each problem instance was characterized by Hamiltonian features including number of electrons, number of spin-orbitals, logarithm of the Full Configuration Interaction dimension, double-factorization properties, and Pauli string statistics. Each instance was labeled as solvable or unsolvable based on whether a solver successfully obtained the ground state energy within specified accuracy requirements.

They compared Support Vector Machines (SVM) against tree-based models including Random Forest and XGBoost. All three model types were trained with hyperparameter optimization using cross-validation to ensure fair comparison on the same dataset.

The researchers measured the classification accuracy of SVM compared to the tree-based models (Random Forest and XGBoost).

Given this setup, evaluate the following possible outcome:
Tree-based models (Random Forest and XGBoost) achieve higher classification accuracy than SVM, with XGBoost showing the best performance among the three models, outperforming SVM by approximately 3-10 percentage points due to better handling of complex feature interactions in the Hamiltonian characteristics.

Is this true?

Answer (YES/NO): NO